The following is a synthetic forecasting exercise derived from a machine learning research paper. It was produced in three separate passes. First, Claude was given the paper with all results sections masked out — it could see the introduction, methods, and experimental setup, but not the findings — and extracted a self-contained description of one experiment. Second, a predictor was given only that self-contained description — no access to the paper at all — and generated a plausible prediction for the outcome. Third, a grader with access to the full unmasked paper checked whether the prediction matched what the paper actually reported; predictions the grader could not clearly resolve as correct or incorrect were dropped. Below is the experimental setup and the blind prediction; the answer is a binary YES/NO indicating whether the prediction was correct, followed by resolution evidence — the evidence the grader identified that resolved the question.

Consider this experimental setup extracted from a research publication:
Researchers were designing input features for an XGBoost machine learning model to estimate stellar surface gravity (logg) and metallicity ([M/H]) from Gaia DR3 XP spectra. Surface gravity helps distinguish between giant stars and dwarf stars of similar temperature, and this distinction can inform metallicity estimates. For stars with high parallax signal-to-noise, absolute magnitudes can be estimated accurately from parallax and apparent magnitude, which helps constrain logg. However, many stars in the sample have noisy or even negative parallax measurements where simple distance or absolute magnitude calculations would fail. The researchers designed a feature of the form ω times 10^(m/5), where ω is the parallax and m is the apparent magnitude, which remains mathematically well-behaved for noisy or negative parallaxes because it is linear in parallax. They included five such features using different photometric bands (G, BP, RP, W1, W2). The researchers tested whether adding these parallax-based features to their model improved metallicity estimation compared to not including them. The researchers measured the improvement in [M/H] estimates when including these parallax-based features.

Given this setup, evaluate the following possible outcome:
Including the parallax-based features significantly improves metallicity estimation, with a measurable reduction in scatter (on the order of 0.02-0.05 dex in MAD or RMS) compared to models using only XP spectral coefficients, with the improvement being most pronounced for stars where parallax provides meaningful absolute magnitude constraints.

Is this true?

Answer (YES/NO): NO